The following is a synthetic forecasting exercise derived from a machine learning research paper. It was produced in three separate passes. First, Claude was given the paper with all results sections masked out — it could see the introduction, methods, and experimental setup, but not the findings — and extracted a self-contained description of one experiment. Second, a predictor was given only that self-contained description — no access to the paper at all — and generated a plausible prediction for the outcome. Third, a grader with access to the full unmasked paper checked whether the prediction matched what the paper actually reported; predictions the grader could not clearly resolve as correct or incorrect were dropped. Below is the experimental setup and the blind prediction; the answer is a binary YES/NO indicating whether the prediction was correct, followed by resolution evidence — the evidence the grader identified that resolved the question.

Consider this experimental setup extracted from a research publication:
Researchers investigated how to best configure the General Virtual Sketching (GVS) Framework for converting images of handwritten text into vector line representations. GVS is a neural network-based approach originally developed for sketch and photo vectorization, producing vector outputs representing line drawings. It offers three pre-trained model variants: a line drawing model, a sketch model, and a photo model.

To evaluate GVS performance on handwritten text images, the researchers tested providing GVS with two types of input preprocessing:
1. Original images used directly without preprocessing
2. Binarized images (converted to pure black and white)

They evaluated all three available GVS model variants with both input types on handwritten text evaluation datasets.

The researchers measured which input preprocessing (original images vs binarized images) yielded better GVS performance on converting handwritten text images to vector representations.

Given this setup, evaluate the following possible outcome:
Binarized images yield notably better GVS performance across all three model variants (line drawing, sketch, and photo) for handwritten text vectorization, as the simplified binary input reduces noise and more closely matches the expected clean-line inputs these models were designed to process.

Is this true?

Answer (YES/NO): NO